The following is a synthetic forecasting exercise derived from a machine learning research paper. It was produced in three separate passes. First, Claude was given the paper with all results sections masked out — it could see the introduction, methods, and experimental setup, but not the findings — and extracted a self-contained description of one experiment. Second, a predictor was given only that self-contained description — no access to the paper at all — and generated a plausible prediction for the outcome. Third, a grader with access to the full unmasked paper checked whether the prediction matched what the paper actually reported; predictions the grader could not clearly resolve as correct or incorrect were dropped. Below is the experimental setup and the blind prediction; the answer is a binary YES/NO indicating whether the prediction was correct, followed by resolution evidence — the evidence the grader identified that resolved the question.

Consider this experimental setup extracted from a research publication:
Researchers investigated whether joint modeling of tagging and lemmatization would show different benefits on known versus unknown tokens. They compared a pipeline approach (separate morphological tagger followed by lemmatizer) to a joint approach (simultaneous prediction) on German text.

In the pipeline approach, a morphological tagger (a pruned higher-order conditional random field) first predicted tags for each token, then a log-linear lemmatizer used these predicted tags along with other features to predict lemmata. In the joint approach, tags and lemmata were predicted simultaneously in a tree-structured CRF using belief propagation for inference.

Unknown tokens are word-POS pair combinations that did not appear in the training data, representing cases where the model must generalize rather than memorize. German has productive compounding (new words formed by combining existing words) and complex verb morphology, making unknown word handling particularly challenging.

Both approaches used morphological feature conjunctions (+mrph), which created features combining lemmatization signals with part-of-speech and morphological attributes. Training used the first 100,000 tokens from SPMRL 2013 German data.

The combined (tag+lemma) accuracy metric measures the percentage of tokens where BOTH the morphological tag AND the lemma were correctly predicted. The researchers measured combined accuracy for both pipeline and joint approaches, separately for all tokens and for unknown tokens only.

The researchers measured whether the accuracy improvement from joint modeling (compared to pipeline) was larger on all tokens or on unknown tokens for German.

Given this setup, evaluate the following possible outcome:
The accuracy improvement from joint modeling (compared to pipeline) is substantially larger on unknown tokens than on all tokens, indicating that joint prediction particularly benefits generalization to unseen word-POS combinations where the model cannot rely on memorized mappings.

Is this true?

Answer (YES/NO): YES